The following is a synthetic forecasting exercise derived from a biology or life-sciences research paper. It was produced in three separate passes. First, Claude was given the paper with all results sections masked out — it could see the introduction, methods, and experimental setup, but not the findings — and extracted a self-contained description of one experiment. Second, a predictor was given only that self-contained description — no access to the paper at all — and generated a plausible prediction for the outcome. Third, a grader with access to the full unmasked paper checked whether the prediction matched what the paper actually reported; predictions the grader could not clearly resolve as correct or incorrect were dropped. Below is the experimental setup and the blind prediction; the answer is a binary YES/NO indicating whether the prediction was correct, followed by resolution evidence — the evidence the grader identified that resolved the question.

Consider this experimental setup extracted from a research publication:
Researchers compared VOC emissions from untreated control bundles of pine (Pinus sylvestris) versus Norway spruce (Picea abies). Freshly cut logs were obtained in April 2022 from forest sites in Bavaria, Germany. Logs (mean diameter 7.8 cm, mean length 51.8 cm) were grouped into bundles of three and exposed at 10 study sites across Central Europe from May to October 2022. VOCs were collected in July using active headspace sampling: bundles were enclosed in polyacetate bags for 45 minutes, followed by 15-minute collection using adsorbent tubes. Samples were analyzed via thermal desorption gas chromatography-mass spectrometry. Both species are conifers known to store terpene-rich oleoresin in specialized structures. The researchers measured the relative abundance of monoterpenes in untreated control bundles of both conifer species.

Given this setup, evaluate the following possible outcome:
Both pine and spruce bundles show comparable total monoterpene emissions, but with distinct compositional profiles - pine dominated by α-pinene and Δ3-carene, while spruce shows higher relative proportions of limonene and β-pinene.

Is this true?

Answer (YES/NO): NO